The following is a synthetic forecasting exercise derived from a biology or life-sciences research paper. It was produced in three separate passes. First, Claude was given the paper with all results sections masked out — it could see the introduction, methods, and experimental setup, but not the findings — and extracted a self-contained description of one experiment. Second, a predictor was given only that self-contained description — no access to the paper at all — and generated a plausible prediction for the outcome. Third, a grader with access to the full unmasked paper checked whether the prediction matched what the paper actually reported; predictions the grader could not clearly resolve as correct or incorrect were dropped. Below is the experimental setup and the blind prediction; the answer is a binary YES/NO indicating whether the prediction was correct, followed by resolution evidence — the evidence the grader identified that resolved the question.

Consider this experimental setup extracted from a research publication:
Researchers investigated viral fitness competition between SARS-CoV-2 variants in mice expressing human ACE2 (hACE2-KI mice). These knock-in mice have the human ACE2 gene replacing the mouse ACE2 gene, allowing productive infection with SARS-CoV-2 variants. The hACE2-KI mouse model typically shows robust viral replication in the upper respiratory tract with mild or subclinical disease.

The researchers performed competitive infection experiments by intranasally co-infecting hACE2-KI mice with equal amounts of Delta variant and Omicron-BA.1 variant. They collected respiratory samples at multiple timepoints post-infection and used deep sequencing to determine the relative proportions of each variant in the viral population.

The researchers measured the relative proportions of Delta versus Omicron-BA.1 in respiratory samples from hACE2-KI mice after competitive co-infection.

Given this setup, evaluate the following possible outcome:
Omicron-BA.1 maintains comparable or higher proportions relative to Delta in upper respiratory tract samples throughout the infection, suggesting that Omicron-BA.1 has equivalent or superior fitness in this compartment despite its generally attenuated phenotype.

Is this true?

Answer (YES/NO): NO